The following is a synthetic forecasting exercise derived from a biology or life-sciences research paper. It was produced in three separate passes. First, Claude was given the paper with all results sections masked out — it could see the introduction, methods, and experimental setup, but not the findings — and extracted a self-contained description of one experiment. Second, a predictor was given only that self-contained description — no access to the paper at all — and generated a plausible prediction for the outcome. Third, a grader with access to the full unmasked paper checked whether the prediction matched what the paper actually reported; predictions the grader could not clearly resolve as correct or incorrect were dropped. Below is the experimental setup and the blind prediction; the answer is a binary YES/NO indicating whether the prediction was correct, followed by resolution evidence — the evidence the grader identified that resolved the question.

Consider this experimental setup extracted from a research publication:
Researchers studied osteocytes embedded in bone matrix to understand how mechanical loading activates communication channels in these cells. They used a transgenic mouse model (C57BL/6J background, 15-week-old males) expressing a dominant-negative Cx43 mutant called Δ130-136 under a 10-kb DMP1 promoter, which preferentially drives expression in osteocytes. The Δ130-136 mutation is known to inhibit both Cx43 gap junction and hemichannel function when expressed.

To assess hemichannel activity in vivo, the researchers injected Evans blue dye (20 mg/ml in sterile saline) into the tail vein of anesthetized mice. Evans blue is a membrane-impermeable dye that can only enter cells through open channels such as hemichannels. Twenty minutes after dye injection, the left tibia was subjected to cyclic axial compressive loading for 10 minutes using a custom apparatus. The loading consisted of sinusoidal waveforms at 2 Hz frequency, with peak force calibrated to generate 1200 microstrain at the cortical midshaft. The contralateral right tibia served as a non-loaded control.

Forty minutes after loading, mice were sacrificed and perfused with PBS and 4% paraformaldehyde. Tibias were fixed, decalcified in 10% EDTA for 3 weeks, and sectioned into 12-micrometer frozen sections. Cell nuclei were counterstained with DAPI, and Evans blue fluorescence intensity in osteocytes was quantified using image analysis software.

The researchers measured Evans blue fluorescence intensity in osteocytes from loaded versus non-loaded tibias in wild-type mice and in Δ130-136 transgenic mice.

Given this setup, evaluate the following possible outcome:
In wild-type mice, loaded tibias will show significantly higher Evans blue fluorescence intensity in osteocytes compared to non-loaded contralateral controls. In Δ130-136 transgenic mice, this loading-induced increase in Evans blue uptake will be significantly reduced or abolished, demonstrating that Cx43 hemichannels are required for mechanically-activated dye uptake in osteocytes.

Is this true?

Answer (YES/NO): YES